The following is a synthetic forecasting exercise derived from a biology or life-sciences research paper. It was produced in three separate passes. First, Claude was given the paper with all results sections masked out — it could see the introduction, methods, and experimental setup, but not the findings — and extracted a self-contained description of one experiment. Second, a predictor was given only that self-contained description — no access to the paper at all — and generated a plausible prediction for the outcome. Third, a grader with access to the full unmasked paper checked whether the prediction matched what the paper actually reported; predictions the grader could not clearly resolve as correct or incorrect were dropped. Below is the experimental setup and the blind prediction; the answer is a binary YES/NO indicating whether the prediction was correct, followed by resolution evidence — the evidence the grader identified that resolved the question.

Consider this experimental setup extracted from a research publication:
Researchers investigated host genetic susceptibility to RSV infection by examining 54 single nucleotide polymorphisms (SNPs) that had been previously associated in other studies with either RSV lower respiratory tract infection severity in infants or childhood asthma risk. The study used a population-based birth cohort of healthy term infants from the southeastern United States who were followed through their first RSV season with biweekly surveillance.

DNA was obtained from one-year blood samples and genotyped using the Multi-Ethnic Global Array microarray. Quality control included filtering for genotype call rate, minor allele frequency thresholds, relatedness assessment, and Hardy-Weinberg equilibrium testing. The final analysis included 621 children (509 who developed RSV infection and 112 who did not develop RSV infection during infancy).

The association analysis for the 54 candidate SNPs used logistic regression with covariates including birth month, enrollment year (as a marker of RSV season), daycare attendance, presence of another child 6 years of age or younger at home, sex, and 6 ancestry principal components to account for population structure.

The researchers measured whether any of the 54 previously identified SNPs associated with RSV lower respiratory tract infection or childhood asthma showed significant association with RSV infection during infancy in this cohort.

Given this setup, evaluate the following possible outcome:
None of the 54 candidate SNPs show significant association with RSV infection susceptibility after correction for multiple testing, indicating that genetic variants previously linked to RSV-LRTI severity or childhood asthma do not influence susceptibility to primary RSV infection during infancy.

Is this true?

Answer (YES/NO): YES